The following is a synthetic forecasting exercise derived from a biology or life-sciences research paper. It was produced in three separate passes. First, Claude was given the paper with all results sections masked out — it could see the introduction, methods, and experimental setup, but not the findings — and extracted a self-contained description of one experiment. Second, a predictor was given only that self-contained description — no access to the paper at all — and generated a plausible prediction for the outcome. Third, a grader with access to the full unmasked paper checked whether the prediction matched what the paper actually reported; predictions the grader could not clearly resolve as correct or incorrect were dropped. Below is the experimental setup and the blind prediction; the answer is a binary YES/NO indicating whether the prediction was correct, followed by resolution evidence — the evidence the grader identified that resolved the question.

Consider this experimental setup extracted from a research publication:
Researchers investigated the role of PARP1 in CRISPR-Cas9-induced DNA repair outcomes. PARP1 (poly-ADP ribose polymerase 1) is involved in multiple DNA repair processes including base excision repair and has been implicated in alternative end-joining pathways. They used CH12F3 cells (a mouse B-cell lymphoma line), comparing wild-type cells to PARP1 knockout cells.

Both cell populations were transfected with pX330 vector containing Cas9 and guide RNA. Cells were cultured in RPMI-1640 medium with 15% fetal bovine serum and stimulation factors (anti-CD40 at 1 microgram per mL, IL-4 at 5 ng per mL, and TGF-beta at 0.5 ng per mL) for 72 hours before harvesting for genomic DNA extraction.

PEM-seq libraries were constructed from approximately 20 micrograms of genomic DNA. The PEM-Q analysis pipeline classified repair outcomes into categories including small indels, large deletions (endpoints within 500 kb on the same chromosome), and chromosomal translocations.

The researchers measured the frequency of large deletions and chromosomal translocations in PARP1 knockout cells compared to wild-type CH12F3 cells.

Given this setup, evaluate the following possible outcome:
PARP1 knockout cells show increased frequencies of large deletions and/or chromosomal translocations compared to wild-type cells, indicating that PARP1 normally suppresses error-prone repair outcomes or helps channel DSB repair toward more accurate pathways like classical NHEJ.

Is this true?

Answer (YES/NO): NO